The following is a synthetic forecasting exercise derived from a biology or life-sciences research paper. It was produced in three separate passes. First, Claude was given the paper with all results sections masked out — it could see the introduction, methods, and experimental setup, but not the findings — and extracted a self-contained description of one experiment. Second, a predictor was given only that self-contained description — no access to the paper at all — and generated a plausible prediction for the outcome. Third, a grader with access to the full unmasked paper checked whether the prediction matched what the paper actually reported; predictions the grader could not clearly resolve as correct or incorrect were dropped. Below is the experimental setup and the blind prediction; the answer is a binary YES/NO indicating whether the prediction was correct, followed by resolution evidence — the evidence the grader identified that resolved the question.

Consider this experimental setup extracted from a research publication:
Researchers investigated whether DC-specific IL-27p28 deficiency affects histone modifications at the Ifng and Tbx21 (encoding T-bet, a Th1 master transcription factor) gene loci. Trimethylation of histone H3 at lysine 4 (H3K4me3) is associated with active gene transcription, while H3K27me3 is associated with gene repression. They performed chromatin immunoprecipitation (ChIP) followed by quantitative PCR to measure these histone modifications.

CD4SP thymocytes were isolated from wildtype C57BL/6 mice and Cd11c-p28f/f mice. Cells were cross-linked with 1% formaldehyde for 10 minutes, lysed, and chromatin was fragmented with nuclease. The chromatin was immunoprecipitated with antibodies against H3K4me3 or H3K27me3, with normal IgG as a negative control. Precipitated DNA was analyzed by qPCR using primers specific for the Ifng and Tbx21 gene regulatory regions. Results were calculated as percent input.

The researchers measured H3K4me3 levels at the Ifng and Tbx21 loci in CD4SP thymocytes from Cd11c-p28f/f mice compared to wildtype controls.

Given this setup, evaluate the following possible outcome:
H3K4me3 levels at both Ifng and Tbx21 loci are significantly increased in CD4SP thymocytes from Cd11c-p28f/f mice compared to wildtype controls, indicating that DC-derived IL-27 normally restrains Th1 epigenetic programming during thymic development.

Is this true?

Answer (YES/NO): YES